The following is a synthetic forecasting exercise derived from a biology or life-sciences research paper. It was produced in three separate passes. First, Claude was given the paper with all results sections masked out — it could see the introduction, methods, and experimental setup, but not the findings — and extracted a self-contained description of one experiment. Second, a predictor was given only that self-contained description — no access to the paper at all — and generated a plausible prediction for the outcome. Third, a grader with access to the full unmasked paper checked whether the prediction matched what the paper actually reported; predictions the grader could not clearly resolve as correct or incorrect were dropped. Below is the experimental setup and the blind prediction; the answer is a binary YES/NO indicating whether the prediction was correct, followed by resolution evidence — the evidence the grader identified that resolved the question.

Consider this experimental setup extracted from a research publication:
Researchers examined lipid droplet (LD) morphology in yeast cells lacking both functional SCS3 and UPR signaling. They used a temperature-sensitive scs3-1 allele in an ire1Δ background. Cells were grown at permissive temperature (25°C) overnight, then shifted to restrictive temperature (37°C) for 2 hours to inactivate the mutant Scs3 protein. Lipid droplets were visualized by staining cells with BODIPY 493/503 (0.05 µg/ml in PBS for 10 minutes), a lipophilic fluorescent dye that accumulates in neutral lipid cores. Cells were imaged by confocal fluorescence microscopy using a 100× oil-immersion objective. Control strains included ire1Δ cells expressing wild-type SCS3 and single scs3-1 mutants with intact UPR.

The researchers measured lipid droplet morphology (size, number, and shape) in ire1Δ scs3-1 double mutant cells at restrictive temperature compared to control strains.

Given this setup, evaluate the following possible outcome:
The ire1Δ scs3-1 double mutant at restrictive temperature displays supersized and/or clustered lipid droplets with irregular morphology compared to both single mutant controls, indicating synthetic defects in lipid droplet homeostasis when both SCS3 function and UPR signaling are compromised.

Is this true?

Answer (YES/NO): NO